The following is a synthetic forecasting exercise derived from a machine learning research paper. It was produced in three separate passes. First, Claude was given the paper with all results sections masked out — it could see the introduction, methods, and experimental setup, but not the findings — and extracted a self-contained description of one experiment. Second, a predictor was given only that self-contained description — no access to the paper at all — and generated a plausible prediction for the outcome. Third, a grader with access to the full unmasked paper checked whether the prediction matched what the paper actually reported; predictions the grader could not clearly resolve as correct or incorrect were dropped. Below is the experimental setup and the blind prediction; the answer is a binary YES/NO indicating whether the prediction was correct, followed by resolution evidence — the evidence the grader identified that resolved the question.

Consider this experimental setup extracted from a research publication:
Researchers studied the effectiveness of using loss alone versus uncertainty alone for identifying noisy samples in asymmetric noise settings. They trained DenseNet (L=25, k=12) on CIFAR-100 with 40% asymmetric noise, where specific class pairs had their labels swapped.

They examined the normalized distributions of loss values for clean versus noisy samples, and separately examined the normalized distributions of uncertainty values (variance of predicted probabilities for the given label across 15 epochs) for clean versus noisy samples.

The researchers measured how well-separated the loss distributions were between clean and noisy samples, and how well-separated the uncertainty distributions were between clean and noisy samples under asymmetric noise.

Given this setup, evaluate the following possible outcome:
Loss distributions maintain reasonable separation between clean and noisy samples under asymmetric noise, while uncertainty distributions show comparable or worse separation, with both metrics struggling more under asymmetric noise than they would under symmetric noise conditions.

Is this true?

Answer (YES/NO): NO